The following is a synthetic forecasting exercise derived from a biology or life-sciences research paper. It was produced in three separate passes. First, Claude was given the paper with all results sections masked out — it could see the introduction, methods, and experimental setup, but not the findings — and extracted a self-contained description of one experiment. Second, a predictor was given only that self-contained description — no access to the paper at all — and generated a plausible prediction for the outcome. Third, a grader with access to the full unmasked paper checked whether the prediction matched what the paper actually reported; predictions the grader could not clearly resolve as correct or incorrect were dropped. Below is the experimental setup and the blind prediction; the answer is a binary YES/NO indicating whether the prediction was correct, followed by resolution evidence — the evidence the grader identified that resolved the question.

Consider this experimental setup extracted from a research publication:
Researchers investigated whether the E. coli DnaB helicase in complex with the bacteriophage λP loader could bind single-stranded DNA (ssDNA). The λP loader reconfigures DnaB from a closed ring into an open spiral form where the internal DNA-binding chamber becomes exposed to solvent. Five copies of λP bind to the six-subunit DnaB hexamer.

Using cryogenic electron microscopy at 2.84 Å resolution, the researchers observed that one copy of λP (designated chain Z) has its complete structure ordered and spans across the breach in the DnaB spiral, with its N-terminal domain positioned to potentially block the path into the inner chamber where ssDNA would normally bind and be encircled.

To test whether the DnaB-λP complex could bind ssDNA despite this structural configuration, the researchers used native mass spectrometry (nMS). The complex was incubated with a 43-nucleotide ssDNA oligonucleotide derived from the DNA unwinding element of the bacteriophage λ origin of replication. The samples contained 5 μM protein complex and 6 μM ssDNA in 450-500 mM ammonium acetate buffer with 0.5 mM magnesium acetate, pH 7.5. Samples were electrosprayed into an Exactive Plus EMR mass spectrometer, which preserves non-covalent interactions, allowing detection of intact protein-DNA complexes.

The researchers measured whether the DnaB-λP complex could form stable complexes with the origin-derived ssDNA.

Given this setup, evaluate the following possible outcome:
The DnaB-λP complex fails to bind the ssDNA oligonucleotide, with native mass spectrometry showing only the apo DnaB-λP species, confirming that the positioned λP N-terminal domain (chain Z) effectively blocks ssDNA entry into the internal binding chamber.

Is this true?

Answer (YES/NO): NO